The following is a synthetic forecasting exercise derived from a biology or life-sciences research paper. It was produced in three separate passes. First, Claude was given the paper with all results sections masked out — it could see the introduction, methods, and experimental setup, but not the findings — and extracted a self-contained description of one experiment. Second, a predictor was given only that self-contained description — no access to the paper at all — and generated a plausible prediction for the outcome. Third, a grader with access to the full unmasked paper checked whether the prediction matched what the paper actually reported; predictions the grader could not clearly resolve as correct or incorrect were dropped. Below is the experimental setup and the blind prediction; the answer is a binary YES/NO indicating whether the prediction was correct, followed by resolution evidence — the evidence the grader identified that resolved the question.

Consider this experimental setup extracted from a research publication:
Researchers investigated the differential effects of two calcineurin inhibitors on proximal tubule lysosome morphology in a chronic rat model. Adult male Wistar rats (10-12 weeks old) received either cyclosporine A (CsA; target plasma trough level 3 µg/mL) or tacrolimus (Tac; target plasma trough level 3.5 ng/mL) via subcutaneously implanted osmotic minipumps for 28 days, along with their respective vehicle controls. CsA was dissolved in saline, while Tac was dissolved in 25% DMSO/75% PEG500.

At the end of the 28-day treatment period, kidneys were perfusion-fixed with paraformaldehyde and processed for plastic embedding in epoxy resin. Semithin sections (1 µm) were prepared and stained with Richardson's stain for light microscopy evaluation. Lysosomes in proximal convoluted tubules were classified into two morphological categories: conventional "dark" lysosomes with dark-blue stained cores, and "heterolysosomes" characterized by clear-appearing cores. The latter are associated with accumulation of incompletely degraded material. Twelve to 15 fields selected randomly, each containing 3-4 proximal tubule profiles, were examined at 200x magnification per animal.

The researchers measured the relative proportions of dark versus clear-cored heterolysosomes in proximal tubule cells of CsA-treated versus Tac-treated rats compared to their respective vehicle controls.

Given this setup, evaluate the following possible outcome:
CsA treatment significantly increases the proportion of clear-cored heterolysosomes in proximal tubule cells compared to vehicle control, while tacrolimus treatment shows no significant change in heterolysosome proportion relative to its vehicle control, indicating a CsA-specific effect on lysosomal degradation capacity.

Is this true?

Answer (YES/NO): YES